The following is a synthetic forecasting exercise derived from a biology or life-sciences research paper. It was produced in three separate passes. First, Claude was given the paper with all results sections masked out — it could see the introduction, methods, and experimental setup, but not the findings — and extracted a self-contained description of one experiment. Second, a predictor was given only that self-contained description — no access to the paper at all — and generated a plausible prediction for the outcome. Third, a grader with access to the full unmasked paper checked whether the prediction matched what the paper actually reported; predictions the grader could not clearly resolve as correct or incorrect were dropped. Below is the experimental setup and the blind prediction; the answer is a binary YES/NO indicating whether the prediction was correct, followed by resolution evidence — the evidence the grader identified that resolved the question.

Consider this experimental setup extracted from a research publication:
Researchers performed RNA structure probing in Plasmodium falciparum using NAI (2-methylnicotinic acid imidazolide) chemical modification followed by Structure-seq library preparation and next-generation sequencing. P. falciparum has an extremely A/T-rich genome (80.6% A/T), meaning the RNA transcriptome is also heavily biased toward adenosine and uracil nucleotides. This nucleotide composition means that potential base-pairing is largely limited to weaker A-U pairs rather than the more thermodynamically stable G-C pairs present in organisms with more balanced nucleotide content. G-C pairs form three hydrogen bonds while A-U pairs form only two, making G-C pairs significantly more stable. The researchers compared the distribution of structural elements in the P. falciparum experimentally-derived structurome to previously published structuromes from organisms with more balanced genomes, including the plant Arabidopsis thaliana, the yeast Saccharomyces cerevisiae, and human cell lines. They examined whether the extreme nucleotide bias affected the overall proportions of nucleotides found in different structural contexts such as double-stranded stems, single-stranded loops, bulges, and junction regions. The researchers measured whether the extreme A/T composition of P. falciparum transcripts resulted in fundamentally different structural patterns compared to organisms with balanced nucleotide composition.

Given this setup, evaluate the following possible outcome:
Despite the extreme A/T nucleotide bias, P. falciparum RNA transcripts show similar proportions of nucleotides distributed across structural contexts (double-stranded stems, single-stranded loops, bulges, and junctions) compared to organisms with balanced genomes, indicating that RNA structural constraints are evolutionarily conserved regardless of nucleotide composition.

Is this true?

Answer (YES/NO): NO